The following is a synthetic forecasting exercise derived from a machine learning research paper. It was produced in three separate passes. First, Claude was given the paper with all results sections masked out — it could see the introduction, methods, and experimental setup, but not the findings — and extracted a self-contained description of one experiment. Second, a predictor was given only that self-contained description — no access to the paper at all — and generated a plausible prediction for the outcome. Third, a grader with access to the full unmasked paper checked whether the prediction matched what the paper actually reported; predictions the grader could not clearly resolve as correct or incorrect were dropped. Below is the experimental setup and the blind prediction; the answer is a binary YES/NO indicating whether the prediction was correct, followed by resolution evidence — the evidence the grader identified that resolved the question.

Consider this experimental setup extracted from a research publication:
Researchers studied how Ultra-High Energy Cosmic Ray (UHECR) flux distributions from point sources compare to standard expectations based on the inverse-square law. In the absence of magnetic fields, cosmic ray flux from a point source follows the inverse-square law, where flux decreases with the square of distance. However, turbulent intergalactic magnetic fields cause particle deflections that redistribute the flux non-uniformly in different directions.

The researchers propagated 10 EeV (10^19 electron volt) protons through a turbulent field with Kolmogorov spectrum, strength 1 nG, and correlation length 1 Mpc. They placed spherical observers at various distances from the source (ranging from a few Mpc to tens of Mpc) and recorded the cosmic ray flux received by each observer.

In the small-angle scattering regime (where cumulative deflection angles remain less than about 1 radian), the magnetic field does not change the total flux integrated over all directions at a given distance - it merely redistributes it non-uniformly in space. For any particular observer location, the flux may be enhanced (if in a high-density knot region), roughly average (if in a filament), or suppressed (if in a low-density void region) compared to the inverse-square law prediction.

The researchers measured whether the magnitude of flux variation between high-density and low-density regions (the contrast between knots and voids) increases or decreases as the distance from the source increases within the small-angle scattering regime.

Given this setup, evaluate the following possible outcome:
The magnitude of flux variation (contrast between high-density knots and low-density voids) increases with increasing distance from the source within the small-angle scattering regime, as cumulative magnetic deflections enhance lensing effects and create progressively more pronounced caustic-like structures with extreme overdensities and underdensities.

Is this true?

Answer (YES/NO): NO